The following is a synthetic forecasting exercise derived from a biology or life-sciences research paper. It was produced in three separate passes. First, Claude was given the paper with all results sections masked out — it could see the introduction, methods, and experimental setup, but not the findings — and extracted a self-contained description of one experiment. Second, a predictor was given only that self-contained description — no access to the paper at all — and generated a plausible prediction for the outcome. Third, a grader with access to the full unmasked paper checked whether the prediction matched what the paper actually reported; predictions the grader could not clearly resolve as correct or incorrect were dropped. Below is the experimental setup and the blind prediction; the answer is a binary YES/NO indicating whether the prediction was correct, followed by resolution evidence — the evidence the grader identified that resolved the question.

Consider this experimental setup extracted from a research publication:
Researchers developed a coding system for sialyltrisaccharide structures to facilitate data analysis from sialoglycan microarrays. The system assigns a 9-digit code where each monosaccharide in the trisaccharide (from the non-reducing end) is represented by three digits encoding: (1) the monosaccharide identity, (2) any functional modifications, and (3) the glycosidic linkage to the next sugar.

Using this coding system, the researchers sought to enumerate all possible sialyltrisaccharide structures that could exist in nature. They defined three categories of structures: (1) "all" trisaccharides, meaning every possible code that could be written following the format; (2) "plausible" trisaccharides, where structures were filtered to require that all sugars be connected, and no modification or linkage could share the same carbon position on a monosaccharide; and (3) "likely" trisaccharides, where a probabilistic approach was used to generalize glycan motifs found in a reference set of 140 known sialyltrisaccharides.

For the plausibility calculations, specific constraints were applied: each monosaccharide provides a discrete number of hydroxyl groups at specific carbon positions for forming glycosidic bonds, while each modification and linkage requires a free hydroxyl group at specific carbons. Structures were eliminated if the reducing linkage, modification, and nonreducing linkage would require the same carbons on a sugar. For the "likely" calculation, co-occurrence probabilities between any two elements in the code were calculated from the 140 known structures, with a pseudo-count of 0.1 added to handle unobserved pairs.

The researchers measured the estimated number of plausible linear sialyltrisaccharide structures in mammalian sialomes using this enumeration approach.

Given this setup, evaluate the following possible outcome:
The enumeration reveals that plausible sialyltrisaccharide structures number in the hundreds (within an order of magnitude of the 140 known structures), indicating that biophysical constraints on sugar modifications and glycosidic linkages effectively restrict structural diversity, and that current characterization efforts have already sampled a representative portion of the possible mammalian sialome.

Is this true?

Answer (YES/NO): NO